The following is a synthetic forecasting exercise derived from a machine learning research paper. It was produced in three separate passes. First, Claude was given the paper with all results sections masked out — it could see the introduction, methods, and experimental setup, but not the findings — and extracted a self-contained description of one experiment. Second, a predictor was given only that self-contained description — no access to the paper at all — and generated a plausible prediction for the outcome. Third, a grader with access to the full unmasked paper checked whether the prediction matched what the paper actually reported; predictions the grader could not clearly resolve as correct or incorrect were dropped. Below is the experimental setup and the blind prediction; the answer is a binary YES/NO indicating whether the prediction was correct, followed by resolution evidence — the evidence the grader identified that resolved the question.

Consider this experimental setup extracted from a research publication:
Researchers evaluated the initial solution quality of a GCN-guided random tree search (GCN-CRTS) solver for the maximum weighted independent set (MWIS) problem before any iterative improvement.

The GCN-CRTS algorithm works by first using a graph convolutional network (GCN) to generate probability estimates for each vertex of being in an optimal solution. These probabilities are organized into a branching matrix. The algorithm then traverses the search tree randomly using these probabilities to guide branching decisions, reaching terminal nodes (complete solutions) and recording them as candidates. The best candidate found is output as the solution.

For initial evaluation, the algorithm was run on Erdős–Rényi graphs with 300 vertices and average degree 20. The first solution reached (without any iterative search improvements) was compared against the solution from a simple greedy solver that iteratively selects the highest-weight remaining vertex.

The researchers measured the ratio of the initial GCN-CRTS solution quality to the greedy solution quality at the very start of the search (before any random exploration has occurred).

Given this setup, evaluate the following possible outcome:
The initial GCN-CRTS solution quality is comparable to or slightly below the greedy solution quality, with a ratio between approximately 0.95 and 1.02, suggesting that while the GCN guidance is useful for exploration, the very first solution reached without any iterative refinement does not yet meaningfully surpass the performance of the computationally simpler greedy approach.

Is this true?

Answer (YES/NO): NO